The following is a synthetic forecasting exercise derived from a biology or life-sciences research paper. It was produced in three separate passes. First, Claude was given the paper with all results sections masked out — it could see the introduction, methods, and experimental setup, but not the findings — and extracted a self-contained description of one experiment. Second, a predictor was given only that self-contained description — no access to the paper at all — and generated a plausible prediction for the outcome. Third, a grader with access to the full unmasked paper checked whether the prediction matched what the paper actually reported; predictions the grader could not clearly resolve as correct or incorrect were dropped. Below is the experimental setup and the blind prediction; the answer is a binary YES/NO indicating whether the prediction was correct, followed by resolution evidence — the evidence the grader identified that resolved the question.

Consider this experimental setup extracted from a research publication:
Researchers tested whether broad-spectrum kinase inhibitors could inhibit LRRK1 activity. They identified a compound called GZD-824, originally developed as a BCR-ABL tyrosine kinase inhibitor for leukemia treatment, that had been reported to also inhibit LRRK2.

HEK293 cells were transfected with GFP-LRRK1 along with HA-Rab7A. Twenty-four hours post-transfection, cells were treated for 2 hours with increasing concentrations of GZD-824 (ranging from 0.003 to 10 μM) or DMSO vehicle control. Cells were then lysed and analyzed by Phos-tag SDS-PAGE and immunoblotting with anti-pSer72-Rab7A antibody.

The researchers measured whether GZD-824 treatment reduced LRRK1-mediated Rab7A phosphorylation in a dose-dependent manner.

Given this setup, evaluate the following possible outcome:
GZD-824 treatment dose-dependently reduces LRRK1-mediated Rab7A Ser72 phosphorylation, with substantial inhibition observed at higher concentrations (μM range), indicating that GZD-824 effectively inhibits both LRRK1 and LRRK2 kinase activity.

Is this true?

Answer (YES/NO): NO